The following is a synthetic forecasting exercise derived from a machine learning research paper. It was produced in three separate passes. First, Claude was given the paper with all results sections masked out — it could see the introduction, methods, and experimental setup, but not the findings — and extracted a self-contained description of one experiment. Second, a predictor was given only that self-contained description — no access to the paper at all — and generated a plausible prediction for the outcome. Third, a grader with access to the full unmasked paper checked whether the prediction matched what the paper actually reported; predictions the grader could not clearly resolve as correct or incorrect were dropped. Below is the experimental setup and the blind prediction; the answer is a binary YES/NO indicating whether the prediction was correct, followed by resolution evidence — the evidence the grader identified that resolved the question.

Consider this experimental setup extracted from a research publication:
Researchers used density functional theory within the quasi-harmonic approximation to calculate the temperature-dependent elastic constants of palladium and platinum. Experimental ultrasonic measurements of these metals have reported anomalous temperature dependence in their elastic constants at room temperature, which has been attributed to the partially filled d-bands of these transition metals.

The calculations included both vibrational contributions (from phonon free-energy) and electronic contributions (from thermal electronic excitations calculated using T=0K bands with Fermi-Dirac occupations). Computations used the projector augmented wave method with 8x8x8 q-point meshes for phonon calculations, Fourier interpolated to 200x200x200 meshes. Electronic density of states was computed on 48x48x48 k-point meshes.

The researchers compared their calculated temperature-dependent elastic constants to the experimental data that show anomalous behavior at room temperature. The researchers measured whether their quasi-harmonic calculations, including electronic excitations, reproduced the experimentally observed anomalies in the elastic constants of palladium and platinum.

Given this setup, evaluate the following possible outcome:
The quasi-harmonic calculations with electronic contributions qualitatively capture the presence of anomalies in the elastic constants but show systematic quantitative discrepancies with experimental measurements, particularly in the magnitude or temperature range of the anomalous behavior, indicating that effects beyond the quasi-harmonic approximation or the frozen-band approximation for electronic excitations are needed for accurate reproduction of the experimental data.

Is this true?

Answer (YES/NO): NO